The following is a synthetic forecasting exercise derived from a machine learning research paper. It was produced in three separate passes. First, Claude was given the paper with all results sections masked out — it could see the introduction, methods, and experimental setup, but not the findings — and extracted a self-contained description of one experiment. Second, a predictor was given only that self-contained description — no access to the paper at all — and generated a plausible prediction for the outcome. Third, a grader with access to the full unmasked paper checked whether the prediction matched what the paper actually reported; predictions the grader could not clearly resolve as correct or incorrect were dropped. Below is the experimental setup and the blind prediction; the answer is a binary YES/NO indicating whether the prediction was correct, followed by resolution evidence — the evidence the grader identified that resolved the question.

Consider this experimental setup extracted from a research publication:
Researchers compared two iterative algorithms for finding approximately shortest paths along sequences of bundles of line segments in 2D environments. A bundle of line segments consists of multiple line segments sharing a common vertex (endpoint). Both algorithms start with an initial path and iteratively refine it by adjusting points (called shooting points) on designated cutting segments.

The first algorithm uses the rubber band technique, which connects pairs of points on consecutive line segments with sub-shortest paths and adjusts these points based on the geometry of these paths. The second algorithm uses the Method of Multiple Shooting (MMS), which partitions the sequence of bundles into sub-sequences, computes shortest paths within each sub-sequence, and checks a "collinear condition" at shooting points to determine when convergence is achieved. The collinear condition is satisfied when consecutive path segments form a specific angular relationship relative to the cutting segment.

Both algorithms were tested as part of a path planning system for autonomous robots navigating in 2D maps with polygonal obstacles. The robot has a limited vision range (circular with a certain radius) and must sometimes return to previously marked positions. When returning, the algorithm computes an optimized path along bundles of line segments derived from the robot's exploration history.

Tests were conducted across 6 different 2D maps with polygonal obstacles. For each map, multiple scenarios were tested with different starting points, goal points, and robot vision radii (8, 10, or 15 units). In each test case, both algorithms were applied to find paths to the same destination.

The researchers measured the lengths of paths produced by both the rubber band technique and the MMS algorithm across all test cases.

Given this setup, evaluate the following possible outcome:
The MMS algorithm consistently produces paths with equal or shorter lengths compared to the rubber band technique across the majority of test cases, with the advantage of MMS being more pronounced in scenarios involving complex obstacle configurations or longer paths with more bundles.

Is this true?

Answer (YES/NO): NO